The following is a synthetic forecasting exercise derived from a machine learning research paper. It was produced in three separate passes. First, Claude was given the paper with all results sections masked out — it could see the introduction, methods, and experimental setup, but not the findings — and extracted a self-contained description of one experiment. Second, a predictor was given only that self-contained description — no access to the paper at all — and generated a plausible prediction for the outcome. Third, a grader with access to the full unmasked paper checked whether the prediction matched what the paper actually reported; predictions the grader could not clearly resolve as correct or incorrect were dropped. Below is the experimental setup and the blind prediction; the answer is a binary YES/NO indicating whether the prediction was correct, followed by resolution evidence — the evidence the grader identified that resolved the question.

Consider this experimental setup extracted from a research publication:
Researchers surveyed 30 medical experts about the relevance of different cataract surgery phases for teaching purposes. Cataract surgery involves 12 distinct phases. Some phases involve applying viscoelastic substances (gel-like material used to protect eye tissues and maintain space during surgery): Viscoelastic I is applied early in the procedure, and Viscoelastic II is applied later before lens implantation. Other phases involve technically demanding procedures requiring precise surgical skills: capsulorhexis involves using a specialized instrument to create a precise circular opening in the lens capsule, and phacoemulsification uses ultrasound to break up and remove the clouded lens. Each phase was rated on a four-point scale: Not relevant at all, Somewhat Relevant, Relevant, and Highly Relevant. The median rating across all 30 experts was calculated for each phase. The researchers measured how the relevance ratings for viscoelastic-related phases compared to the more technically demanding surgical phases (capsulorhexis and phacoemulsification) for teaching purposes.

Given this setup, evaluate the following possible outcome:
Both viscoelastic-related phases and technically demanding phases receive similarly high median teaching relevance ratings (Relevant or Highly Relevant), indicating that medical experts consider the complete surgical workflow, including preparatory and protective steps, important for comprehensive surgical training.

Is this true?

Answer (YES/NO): NO